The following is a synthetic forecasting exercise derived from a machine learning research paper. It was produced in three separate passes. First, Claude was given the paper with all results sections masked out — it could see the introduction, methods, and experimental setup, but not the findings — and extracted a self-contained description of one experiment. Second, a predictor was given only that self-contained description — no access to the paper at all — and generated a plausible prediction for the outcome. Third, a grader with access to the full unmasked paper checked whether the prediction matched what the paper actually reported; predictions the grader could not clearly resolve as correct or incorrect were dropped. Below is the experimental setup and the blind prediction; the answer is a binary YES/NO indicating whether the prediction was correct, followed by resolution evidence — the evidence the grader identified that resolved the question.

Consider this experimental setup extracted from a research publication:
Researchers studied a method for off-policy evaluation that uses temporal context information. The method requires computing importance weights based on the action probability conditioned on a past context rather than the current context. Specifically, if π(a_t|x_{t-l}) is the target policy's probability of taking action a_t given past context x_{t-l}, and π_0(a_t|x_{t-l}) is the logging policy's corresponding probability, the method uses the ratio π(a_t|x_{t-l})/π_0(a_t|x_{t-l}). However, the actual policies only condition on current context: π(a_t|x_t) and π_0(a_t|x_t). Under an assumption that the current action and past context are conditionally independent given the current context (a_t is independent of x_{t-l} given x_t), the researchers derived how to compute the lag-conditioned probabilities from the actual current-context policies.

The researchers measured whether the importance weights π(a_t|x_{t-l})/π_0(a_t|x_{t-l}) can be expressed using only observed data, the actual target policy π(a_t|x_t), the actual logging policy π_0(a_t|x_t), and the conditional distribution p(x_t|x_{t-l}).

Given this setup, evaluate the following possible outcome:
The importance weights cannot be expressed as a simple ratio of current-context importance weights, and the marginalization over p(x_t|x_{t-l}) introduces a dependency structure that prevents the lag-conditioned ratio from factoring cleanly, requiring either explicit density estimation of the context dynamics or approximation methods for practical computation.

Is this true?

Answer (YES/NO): NO